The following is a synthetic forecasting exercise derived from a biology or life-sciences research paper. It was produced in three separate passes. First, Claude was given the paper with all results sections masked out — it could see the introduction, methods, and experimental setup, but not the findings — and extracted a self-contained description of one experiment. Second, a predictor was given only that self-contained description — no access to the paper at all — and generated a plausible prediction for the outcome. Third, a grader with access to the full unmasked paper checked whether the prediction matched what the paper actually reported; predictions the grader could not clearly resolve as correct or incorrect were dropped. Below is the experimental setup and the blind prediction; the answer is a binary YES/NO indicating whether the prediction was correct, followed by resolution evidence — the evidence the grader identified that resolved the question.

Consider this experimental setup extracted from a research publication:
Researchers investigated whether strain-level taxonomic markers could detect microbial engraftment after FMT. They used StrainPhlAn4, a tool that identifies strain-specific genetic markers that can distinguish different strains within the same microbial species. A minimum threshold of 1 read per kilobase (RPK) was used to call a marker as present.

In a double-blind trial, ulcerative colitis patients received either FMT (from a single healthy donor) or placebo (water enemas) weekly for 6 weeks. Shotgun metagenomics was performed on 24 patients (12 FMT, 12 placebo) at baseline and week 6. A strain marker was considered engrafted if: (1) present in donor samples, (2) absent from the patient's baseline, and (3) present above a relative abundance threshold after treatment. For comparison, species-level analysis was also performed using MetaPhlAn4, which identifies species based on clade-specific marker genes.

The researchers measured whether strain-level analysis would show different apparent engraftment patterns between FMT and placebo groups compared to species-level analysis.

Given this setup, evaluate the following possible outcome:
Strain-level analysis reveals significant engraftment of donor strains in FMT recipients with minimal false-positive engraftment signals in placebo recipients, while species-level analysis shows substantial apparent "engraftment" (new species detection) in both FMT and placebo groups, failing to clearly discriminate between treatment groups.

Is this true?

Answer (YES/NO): NO